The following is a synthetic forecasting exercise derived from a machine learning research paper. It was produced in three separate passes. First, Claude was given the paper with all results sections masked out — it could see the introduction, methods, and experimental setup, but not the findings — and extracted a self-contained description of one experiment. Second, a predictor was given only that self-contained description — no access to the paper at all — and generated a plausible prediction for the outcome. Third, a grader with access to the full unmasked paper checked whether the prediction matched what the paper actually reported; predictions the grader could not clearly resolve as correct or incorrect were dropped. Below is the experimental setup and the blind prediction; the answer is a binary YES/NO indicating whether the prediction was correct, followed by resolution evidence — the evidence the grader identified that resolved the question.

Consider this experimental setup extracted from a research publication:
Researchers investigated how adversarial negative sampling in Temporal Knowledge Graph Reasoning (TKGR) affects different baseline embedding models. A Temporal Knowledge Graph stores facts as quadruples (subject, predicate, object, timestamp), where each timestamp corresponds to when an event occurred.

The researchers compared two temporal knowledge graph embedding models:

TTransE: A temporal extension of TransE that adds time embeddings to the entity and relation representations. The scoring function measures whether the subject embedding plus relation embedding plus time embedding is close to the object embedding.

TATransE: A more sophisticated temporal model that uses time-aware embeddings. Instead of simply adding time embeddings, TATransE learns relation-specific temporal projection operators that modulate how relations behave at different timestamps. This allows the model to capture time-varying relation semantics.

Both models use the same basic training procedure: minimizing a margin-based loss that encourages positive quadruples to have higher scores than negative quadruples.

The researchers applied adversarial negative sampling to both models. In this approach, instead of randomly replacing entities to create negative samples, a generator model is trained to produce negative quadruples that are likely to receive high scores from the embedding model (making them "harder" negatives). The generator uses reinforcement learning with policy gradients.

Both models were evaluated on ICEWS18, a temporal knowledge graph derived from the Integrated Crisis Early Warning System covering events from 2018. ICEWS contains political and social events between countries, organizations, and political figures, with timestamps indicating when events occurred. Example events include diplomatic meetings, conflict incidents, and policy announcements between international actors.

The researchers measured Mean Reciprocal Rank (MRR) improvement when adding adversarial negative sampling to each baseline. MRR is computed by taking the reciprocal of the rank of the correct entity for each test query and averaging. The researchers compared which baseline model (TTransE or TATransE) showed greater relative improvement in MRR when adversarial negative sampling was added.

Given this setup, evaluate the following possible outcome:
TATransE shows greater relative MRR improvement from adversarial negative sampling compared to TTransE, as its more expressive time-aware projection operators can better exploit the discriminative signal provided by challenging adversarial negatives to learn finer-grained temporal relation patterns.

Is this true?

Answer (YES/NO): NO